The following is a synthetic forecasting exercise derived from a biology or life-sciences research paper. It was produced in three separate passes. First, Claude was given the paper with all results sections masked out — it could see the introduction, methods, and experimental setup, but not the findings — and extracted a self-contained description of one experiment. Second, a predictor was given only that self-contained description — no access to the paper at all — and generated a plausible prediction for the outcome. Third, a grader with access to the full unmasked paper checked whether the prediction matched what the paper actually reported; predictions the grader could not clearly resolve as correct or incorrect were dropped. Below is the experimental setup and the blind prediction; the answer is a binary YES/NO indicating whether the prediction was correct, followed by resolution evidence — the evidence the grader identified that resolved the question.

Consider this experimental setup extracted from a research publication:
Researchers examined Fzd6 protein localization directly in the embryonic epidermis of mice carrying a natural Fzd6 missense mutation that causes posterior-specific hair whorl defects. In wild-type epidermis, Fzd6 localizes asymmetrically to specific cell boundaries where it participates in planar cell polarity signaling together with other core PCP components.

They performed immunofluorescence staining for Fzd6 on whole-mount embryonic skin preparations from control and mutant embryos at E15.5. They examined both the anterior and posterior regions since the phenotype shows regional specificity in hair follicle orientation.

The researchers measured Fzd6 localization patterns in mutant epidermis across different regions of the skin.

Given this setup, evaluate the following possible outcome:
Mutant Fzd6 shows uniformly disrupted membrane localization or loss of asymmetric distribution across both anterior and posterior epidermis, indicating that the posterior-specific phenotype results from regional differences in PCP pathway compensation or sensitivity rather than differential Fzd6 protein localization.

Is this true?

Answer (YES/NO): YES